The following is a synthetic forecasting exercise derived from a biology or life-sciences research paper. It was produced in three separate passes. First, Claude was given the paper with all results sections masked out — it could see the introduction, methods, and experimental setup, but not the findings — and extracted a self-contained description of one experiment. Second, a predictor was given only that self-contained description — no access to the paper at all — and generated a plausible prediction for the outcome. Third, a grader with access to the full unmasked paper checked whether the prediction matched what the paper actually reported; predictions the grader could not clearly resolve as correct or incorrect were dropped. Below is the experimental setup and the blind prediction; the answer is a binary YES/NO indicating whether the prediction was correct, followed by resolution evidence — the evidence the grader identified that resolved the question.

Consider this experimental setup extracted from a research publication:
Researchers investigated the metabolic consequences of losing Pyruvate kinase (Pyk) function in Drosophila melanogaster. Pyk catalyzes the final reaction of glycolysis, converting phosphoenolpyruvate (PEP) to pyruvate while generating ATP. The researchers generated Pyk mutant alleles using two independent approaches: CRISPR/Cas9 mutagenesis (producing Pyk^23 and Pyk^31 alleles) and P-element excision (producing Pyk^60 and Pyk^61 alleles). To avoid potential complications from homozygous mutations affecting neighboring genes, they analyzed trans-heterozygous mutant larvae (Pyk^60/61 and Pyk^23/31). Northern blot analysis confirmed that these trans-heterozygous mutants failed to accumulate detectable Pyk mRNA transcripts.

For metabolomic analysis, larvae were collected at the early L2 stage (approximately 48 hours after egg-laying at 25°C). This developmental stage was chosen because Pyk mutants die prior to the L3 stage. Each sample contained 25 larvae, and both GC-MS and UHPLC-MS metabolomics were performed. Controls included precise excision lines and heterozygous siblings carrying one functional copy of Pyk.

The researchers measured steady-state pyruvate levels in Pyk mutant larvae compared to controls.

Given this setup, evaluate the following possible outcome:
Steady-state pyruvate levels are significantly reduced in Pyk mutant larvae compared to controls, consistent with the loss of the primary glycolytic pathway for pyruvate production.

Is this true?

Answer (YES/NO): NO